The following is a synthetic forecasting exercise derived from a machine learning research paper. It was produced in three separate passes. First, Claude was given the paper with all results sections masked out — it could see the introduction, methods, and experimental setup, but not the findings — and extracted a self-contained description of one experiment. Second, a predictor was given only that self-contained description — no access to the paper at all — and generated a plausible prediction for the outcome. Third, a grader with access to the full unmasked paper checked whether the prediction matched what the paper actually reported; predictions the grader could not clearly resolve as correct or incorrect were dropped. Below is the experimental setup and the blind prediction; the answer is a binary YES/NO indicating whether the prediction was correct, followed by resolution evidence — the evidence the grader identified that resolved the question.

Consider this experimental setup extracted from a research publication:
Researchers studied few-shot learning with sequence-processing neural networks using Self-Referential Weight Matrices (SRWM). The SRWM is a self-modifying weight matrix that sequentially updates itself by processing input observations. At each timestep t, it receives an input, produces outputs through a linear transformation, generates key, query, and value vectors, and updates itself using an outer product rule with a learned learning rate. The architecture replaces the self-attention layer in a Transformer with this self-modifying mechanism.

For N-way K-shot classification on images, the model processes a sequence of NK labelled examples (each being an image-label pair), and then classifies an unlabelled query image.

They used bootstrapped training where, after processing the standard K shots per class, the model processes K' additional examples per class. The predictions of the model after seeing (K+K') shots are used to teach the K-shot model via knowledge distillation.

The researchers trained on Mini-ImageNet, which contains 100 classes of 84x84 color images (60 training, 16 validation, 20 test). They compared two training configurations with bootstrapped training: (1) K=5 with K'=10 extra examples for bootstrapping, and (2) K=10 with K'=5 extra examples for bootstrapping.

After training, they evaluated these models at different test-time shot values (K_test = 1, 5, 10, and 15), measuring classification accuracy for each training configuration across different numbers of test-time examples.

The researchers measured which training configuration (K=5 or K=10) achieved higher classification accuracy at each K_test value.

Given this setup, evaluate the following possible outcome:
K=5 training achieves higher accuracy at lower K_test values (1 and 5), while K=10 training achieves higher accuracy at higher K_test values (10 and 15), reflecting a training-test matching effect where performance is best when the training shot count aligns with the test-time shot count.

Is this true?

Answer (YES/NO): NO